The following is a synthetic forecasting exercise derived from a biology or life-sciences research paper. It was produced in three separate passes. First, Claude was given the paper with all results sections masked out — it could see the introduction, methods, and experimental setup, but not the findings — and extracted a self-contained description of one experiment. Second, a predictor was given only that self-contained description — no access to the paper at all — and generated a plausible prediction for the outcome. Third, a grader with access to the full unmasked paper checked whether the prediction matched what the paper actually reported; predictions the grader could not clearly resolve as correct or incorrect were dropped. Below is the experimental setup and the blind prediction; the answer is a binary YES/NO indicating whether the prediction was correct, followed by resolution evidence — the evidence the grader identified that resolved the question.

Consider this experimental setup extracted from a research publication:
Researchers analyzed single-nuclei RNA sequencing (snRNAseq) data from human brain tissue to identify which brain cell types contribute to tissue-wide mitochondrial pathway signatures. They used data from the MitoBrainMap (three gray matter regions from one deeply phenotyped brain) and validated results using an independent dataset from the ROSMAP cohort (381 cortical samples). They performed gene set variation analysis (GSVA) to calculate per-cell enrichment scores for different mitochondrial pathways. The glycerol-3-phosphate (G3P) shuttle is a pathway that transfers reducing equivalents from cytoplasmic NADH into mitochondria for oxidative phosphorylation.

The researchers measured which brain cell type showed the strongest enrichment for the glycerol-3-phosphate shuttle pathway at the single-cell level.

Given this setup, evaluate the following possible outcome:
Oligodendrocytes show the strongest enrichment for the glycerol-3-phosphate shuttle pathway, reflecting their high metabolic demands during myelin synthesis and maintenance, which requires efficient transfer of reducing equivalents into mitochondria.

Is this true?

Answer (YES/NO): NO